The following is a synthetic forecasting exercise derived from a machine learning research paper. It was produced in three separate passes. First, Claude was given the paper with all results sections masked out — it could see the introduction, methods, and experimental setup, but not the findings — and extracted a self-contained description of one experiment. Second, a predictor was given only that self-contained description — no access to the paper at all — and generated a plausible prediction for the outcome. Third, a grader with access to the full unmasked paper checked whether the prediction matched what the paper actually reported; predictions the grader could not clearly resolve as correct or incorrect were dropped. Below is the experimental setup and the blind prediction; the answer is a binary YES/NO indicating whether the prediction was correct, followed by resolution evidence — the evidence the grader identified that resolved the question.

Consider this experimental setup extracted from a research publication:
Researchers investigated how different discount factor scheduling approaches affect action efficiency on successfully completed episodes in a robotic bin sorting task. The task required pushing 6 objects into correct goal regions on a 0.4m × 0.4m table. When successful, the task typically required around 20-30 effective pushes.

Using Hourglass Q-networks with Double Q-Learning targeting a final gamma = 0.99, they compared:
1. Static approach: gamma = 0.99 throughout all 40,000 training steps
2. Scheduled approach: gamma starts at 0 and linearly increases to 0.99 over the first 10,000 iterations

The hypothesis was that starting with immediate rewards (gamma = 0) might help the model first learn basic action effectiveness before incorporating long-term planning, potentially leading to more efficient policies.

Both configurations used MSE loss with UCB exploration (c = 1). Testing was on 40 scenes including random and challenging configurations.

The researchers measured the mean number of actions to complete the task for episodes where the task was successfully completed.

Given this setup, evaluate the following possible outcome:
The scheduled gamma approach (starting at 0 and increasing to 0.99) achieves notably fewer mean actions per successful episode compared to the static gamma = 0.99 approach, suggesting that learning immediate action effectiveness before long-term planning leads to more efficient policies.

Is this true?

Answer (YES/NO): NO